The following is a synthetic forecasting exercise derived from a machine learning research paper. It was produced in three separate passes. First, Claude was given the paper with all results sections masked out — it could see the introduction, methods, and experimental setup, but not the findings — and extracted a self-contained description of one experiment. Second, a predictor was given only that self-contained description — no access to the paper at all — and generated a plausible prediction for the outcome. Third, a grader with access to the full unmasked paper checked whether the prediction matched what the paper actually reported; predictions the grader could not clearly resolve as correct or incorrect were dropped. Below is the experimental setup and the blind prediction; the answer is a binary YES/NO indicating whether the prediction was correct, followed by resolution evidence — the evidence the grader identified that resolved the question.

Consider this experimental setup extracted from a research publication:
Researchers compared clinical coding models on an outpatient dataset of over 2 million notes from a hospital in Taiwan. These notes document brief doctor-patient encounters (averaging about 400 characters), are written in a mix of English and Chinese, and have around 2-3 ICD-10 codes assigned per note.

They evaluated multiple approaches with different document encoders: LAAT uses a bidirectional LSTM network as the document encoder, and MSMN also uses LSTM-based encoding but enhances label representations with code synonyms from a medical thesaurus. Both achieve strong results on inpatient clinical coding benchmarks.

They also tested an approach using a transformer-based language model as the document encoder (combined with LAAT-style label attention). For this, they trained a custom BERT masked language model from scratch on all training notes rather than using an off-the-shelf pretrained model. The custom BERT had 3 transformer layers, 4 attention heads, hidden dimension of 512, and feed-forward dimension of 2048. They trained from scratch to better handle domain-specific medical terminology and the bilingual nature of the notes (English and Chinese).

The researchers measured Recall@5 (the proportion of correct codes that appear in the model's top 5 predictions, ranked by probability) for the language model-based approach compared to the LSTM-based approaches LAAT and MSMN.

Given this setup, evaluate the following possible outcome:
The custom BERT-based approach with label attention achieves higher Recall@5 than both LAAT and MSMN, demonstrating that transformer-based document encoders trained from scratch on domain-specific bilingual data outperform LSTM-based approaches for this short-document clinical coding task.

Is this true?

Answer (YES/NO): YES